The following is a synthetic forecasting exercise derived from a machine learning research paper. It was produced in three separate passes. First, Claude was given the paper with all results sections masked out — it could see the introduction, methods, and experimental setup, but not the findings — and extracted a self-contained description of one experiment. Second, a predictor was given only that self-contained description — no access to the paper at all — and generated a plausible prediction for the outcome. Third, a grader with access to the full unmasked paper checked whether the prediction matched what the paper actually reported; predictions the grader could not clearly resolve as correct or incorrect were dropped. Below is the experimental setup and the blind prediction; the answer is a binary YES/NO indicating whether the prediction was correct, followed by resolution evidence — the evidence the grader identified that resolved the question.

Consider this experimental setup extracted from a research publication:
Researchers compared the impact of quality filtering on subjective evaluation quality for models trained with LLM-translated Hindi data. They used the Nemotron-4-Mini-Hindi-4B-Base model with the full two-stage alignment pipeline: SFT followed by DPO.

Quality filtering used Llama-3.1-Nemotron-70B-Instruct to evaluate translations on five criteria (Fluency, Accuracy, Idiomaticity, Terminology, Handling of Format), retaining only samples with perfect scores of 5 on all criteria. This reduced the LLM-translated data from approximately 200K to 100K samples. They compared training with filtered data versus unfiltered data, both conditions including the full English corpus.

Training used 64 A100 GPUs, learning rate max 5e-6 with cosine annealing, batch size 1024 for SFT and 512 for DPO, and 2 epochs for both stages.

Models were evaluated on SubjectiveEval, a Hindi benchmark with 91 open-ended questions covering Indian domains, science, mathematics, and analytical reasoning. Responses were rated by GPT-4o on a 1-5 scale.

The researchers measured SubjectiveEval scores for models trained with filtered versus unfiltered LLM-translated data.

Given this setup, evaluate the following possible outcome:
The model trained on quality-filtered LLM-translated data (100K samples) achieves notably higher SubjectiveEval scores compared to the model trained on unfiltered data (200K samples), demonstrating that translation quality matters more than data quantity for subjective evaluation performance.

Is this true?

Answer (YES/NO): NO